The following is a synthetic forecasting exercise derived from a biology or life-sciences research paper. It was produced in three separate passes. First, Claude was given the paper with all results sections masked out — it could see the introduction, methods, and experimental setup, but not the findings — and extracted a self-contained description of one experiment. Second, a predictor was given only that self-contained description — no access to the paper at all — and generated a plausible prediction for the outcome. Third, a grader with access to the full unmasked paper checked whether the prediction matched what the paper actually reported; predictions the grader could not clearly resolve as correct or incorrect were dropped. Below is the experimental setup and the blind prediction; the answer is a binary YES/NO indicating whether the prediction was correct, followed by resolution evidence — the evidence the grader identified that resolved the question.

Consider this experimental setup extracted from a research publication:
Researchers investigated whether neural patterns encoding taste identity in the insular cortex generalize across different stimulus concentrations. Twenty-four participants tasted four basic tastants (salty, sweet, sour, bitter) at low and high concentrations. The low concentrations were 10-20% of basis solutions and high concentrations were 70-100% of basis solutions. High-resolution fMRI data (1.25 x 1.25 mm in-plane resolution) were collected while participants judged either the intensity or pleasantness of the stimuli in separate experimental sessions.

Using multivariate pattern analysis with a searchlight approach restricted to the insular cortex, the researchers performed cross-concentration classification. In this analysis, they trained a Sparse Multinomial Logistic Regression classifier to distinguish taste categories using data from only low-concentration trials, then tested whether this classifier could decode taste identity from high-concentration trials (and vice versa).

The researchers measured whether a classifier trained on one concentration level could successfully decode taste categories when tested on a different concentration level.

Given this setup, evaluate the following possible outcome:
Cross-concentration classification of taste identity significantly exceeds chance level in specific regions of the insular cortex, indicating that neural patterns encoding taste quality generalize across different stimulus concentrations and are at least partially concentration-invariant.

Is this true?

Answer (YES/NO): NO